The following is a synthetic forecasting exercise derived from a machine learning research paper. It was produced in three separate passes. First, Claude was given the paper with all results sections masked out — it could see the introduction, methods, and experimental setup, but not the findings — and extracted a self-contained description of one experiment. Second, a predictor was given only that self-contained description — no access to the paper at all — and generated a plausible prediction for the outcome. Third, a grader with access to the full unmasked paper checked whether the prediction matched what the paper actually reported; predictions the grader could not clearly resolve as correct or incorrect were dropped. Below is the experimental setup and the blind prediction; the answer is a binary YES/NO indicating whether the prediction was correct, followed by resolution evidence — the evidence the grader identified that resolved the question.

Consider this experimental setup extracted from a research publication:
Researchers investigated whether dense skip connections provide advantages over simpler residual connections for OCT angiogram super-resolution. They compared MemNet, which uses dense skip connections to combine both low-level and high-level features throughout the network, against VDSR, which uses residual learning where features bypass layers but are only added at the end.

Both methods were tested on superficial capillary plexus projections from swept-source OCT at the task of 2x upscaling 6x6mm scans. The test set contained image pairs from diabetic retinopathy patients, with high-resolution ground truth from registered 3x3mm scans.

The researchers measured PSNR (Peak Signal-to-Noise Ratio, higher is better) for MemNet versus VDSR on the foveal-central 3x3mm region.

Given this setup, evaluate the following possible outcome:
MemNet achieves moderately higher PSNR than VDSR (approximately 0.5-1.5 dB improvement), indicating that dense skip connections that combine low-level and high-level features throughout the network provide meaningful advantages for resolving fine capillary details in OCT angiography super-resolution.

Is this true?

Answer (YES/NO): NO